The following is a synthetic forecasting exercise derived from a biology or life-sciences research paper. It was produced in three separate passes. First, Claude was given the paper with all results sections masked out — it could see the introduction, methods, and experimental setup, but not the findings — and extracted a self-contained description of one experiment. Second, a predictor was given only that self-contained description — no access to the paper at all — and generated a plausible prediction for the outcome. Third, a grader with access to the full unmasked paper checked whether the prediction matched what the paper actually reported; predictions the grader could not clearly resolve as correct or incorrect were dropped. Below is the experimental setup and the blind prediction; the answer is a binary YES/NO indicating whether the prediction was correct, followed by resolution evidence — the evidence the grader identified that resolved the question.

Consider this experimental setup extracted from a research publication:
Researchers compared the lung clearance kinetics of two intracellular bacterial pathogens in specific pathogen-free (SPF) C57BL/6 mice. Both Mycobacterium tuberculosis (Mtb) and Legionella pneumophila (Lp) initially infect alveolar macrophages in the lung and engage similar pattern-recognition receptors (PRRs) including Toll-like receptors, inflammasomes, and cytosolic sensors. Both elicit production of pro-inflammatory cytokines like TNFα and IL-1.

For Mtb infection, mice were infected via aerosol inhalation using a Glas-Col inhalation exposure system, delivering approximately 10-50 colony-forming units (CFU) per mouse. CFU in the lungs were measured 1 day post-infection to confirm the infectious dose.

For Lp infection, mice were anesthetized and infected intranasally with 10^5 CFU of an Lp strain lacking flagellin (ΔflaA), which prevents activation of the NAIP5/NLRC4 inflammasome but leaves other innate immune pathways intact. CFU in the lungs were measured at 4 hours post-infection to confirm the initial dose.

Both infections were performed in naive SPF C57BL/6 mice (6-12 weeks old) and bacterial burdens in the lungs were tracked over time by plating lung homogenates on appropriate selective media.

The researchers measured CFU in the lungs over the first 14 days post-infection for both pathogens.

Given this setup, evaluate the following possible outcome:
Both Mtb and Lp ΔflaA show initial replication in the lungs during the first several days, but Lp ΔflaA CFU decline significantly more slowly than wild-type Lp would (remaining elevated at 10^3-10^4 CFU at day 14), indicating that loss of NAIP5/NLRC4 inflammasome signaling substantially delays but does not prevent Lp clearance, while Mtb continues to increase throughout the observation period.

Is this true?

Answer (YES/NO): NO